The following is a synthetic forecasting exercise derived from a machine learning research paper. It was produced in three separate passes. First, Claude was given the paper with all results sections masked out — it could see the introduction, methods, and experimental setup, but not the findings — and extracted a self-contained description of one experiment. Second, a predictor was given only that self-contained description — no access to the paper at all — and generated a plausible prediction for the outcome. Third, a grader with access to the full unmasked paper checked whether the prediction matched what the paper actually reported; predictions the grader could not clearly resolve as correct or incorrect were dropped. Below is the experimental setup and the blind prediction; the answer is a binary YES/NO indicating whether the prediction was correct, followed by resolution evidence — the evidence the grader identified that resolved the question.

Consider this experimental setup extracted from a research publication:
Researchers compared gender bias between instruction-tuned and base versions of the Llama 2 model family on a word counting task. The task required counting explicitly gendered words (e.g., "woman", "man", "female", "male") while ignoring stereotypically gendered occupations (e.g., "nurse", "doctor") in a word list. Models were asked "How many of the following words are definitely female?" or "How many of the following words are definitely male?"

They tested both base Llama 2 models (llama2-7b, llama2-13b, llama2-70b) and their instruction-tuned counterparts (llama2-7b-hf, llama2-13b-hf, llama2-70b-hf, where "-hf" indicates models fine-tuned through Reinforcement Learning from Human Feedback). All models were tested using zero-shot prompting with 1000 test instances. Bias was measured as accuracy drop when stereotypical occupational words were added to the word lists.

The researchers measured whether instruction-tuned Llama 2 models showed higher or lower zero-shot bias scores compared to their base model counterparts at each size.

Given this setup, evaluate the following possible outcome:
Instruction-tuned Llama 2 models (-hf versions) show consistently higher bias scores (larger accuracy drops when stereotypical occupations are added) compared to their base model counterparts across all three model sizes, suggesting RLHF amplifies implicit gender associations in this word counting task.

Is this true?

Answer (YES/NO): NO